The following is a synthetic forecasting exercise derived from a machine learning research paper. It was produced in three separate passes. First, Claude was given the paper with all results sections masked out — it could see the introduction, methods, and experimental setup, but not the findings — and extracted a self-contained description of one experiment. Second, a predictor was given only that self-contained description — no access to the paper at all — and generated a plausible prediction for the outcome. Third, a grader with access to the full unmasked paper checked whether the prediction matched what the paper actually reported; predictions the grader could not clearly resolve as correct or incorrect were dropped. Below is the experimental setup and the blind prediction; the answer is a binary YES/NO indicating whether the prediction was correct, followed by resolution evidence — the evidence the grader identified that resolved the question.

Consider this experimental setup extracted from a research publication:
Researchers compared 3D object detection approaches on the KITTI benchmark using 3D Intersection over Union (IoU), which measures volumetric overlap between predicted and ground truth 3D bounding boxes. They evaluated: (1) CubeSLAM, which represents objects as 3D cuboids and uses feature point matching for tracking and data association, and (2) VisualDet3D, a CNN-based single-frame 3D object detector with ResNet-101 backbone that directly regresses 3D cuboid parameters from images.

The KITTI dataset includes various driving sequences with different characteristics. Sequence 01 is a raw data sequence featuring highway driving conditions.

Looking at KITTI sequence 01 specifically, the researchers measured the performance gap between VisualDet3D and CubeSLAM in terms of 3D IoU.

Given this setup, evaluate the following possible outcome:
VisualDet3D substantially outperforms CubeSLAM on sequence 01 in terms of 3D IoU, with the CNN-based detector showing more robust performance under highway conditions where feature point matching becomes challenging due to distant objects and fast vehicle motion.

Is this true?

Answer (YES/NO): NO